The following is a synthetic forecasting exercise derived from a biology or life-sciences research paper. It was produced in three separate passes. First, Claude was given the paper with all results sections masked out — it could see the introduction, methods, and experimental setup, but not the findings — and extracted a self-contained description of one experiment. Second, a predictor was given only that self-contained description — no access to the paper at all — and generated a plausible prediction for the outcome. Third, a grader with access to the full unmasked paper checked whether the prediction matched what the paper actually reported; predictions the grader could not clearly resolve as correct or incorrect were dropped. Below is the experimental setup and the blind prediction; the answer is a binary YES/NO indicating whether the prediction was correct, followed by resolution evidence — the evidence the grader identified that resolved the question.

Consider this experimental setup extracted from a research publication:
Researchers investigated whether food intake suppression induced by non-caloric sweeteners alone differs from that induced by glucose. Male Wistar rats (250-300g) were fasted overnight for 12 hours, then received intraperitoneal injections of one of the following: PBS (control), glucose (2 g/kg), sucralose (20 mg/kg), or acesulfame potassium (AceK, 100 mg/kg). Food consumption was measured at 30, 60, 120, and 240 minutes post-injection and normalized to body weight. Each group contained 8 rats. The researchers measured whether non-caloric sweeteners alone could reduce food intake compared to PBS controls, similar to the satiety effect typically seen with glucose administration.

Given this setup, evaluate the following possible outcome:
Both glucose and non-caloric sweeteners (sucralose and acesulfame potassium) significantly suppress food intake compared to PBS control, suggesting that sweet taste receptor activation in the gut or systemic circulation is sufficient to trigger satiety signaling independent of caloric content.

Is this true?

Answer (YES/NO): NO